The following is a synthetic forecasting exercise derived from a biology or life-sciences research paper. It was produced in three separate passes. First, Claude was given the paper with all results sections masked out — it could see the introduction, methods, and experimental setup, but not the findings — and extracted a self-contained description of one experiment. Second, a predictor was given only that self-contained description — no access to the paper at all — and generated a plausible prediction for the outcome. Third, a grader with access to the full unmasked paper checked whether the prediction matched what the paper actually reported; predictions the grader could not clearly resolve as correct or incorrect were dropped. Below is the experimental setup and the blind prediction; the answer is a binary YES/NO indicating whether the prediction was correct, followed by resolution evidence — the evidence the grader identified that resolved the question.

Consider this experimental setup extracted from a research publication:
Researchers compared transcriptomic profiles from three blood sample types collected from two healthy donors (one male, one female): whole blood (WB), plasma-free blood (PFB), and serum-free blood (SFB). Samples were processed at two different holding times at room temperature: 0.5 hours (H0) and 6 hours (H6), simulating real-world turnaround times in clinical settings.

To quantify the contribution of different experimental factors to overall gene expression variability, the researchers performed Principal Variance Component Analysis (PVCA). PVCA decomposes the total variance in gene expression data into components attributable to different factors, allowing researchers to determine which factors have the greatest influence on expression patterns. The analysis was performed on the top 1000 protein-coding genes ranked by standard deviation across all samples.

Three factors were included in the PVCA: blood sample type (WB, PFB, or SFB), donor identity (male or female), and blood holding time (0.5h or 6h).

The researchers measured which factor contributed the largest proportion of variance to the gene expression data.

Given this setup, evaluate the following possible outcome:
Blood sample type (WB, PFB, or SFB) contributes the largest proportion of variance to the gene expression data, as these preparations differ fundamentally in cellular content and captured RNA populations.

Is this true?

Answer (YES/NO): YES